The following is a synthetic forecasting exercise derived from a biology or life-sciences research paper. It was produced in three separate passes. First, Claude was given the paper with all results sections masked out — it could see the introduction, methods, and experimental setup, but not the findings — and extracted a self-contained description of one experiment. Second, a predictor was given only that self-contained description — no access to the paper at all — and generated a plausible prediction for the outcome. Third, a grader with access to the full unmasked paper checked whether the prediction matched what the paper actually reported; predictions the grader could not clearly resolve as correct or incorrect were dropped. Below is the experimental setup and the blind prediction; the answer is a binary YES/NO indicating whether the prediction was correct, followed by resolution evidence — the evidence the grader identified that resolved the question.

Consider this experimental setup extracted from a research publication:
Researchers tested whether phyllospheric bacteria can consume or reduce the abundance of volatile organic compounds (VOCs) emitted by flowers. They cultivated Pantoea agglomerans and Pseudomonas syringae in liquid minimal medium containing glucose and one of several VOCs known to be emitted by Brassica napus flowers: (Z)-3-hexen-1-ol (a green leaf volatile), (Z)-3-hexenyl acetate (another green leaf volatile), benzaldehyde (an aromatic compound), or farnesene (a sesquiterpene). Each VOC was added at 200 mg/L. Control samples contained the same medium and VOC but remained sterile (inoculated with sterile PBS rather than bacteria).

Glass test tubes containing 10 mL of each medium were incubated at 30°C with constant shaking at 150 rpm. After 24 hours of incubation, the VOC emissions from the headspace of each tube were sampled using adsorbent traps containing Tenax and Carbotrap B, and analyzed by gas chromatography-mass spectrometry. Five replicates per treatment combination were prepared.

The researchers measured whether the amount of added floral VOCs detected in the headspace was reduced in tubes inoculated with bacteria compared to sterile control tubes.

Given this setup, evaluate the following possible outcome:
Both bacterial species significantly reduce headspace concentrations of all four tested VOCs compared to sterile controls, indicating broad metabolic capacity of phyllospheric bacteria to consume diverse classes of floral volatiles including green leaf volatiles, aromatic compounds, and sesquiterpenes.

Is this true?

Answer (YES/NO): NO